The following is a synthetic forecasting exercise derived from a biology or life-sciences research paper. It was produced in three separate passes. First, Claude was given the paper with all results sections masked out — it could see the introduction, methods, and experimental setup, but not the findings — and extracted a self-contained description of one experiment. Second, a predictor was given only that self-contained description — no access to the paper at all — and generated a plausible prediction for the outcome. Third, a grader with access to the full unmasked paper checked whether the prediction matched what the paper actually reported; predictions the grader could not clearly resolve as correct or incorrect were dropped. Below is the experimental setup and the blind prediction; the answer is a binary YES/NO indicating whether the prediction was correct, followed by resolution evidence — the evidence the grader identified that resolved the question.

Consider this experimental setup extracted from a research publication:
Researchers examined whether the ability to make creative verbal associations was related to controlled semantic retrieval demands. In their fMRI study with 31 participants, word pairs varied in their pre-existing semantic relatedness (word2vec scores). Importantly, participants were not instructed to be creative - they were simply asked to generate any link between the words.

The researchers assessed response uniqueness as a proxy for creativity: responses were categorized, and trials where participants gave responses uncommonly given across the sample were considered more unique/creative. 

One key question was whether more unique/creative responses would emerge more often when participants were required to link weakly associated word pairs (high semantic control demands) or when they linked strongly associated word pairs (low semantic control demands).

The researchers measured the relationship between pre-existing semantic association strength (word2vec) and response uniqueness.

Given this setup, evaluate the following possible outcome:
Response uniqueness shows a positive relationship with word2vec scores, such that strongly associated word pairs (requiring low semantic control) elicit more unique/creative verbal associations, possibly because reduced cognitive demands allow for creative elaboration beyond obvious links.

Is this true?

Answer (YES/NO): NO